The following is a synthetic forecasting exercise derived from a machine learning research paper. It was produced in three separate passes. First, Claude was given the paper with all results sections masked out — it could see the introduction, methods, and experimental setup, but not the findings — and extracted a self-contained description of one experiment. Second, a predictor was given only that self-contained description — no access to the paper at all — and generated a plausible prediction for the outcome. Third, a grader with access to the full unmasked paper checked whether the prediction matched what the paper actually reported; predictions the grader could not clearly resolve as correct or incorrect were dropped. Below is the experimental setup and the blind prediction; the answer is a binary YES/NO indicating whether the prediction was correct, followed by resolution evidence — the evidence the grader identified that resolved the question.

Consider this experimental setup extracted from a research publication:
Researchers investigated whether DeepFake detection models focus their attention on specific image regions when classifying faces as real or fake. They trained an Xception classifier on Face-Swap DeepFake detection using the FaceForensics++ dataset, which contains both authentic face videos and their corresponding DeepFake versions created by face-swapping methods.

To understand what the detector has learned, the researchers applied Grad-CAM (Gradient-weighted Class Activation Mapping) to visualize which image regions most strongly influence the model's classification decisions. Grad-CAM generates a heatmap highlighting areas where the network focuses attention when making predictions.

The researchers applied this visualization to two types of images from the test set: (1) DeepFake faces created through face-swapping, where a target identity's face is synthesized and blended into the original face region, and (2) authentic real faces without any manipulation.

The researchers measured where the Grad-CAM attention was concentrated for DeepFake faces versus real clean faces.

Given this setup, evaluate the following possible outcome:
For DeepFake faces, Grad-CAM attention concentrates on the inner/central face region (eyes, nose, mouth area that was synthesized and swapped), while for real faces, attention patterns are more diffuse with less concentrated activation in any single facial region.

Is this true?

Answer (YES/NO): NO